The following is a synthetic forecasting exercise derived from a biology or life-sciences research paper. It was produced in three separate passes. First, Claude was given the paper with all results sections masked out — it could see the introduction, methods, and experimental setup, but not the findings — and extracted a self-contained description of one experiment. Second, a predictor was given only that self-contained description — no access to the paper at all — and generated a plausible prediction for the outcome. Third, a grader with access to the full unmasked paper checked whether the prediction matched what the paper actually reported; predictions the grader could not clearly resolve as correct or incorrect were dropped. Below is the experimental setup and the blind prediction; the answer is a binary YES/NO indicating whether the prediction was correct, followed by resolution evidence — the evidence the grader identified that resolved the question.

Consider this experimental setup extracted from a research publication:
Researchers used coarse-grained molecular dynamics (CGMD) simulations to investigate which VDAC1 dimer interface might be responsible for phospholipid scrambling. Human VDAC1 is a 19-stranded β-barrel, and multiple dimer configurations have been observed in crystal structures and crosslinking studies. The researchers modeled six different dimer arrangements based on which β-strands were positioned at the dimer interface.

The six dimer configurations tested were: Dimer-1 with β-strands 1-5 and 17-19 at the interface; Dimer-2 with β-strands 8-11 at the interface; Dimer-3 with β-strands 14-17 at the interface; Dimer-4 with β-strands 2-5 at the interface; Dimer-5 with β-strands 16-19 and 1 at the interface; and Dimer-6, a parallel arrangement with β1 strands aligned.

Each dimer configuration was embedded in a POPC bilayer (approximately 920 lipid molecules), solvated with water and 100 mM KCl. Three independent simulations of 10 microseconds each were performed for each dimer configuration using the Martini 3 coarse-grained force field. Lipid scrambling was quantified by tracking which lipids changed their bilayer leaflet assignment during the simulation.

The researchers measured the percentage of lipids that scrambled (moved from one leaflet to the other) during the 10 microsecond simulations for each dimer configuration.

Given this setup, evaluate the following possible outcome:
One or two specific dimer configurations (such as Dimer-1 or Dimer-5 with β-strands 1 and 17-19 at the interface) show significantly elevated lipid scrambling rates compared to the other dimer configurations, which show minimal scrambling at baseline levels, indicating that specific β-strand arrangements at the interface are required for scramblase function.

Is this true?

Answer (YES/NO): YES